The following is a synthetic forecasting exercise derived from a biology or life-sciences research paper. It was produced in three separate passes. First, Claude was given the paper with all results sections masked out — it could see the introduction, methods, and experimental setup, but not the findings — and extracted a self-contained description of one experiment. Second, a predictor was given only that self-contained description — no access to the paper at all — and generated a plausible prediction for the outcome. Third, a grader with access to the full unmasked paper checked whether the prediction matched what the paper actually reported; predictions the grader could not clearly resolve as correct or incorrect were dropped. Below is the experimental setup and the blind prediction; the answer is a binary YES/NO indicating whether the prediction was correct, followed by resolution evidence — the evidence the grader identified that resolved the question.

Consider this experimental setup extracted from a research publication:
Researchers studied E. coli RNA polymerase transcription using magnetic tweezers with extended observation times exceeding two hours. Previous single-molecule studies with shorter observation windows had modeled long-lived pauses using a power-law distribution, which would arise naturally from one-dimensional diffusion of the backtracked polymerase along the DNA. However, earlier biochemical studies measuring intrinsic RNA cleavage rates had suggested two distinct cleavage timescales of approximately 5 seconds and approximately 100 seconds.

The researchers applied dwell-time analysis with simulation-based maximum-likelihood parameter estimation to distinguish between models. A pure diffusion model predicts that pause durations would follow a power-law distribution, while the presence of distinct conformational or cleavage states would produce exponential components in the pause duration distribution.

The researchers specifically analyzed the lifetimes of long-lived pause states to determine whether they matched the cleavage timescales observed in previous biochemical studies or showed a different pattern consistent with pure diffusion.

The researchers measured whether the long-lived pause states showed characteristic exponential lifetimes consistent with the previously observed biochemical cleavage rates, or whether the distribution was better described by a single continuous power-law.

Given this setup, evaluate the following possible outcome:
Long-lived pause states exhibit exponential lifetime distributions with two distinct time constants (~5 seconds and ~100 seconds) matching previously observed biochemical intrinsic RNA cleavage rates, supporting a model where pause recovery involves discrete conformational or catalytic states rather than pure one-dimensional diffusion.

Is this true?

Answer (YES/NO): YES